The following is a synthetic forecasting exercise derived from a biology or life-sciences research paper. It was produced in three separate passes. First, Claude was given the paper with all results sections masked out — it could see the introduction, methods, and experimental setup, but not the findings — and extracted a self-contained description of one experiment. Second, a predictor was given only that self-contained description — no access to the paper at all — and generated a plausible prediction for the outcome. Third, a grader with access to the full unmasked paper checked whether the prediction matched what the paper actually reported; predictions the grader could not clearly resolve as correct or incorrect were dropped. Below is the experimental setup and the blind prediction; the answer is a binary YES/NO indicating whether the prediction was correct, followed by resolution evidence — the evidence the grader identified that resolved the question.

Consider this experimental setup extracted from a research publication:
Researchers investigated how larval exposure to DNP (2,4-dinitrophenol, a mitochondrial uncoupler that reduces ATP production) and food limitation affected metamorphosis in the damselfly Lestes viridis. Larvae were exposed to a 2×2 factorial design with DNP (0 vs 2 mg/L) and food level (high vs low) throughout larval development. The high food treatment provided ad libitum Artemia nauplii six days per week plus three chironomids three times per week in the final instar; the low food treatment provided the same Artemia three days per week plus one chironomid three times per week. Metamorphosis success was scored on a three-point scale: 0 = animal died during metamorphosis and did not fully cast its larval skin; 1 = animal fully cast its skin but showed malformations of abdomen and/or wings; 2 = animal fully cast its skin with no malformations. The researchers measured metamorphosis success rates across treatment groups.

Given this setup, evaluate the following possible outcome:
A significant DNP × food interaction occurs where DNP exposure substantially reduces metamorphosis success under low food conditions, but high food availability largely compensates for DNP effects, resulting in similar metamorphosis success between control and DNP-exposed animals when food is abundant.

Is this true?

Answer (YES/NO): NO